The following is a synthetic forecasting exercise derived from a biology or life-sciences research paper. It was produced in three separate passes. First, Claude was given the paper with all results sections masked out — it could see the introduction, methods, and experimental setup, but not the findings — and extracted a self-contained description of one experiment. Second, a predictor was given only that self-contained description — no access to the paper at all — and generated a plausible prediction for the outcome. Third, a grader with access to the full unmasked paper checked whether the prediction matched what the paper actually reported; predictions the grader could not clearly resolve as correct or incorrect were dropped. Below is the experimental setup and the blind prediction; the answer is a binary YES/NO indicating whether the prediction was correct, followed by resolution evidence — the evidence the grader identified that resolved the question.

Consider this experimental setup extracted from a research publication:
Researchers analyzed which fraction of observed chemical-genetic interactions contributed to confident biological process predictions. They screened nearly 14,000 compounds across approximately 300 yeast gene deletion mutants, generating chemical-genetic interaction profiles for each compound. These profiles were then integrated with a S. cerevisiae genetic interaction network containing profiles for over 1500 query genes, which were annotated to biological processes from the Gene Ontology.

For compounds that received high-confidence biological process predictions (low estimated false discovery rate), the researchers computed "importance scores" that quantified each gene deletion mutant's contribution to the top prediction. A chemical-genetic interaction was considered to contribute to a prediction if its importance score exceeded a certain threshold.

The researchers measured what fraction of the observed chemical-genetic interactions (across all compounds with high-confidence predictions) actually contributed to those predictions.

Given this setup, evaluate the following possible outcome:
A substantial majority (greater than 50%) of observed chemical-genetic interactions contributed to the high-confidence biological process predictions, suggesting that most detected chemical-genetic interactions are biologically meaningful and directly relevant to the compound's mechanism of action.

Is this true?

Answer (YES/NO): NO